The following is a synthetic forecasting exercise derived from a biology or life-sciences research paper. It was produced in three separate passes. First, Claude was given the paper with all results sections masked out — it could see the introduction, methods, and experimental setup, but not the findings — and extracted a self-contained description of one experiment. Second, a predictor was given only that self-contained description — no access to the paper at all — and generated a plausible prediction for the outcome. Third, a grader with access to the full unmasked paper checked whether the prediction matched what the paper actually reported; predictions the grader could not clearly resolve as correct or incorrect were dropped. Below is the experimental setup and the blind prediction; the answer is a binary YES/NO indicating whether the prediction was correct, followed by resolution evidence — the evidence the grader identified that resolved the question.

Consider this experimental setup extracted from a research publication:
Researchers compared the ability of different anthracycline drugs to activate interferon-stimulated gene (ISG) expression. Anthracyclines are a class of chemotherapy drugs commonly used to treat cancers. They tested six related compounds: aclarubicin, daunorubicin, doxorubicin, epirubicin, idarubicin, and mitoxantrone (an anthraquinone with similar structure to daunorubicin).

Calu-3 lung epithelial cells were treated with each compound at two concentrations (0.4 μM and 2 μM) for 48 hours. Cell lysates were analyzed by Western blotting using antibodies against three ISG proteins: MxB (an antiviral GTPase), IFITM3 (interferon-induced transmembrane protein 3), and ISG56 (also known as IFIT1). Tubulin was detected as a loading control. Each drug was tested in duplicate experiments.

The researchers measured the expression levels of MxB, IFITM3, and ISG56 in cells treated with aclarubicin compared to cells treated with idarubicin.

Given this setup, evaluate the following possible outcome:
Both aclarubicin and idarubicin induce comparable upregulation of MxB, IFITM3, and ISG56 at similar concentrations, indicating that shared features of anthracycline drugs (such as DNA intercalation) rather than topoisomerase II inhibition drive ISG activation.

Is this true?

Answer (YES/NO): NO